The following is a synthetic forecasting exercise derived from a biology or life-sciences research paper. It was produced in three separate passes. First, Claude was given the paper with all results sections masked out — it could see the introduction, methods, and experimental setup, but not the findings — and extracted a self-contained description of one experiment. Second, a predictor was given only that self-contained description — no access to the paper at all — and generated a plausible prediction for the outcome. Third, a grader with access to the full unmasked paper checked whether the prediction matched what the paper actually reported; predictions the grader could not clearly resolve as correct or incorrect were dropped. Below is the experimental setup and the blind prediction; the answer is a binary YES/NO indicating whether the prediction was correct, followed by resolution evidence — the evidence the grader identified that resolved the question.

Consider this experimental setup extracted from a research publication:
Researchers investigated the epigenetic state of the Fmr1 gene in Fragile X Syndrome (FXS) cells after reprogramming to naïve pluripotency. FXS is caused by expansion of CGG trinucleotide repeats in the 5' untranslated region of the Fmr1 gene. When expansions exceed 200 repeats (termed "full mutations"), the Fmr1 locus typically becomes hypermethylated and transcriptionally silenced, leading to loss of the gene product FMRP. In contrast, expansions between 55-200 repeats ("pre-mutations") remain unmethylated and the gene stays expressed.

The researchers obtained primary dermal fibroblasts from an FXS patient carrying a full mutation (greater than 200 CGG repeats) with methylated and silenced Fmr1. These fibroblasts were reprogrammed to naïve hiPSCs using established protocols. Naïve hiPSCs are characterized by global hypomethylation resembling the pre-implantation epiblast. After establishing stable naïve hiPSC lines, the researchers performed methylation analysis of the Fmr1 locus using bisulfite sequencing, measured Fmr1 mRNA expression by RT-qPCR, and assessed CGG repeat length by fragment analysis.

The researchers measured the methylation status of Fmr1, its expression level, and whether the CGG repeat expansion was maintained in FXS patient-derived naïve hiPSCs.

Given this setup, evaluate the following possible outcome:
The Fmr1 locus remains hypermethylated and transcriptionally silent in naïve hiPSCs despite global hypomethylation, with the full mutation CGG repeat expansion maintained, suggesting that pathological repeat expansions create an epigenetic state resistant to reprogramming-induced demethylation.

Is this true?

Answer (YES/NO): NO